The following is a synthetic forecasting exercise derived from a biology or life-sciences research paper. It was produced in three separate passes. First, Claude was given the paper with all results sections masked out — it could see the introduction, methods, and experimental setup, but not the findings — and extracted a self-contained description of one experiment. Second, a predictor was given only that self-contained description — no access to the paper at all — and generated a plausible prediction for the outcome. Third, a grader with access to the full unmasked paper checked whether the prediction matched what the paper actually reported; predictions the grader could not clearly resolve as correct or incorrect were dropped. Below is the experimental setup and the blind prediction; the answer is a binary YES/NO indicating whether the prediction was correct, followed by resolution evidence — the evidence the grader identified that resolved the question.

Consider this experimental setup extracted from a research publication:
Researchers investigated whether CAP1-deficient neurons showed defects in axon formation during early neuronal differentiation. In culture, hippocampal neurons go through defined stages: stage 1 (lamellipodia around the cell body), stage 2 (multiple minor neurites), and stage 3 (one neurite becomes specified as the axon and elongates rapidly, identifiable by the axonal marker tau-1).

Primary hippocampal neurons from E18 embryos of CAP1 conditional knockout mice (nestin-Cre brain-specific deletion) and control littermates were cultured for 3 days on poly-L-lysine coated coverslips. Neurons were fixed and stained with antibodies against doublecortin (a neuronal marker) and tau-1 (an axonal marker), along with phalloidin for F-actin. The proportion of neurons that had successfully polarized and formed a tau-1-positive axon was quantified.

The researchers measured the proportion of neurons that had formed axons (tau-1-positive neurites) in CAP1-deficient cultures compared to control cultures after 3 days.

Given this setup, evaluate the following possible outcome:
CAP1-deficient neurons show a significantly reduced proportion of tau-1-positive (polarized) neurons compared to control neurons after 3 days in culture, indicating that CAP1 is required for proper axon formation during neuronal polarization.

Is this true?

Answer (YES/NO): YES